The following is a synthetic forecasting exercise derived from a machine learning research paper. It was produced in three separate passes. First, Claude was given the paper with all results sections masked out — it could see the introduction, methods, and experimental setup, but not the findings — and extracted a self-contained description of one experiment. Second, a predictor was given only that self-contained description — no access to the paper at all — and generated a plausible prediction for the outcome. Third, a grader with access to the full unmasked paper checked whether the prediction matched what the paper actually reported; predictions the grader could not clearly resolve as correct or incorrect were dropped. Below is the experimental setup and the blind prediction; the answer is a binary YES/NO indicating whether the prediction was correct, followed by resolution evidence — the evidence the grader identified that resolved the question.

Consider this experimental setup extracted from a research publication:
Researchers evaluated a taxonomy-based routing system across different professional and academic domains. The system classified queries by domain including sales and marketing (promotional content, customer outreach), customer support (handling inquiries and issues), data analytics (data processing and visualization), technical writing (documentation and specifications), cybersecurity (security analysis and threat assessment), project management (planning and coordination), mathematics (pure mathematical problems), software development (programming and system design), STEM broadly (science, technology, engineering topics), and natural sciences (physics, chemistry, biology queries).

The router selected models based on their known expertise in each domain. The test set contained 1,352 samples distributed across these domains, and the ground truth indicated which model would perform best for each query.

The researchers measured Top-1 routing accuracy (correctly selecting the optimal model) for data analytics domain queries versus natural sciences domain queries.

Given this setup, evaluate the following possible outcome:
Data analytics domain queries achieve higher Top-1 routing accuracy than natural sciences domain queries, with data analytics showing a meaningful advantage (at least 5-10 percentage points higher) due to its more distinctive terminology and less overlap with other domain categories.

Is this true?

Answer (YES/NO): YES